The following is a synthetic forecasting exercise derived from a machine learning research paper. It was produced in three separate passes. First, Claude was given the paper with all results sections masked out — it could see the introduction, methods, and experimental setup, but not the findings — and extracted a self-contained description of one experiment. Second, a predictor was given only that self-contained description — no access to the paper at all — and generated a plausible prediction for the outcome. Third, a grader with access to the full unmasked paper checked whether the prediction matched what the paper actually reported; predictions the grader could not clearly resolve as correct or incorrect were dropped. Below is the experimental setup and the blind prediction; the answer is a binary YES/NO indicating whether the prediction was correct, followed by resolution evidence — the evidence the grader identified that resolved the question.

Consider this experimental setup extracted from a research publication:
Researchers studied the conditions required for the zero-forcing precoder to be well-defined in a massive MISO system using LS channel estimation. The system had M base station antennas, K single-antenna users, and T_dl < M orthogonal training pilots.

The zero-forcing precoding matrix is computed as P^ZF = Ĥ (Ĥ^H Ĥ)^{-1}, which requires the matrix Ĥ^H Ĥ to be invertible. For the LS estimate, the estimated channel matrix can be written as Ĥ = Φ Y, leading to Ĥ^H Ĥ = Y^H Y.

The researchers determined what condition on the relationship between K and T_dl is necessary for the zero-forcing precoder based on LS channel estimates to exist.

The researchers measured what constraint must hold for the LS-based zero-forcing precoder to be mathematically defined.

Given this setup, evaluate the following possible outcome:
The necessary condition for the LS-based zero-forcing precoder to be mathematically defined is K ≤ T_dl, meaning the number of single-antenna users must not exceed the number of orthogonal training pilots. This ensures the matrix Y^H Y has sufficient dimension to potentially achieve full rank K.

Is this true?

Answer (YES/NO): YES